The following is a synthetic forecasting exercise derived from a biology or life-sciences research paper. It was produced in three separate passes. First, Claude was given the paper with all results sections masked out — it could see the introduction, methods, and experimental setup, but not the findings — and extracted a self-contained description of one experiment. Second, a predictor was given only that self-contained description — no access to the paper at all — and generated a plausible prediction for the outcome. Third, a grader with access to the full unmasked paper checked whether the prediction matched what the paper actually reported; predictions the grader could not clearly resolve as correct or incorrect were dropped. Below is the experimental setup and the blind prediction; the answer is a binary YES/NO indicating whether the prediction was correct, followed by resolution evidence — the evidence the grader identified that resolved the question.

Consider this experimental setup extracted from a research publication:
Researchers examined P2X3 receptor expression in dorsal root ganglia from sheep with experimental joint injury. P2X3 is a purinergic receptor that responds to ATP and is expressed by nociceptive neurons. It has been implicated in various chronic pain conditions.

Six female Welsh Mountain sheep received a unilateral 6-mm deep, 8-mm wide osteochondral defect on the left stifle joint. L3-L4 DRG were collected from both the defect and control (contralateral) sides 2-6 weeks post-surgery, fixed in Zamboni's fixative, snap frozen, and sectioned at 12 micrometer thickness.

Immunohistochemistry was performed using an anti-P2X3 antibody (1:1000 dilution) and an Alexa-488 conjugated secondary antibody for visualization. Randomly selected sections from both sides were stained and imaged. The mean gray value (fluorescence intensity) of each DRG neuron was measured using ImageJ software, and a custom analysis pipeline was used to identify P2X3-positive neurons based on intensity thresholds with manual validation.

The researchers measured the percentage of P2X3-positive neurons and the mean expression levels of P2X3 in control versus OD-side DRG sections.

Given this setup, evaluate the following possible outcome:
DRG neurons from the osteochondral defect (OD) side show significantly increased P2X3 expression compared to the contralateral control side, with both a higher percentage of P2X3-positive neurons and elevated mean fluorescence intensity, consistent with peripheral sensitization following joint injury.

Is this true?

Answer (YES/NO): NO